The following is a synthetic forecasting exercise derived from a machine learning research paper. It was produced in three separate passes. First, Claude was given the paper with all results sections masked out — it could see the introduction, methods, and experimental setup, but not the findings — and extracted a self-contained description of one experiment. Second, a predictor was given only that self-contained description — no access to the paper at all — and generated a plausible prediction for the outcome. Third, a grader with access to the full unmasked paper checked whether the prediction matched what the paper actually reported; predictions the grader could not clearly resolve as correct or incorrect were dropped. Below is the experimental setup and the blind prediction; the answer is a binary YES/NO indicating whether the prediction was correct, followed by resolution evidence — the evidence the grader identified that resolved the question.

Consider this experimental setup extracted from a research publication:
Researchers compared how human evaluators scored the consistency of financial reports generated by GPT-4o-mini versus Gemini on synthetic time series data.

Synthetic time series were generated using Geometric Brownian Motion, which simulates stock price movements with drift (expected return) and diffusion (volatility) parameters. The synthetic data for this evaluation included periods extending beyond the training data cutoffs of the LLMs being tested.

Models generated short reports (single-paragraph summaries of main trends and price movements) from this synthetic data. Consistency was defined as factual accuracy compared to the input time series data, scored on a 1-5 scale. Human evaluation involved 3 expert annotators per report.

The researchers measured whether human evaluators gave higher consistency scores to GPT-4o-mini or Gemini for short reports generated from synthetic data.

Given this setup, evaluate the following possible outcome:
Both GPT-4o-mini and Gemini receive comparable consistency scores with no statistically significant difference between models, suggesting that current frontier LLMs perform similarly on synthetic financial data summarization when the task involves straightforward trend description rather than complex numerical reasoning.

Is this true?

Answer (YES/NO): NO